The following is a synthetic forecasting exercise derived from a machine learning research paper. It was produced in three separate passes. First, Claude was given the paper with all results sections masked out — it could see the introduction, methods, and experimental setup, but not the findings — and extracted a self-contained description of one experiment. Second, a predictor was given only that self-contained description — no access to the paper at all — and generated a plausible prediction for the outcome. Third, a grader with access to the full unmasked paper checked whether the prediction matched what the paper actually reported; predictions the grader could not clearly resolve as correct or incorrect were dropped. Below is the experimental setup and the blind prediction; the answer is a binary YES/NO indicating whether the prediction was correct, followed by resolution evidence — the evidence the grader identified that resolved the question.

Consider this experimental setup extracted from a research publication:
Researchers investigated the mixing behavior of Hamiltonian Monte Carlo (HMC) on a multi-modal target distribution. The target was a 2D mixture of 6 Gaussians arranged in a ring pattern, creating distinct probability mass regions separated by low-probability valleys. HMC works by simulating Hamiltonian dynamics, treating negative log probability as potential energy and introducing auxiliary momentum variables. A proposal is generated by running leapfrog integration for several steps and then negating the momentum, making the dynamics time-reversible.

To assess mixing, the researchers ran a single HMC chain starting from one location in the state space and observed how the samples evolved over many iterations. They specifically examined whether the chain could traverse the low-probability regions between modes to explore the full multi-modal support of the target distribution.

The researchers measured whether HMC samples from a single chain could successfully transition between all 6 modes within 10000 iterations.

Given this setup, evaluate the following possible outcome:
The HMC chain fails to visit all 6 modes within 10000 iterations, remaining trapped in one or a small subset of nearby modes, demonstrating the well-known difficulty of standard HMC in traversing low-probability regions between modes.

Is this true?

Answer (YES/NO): YES